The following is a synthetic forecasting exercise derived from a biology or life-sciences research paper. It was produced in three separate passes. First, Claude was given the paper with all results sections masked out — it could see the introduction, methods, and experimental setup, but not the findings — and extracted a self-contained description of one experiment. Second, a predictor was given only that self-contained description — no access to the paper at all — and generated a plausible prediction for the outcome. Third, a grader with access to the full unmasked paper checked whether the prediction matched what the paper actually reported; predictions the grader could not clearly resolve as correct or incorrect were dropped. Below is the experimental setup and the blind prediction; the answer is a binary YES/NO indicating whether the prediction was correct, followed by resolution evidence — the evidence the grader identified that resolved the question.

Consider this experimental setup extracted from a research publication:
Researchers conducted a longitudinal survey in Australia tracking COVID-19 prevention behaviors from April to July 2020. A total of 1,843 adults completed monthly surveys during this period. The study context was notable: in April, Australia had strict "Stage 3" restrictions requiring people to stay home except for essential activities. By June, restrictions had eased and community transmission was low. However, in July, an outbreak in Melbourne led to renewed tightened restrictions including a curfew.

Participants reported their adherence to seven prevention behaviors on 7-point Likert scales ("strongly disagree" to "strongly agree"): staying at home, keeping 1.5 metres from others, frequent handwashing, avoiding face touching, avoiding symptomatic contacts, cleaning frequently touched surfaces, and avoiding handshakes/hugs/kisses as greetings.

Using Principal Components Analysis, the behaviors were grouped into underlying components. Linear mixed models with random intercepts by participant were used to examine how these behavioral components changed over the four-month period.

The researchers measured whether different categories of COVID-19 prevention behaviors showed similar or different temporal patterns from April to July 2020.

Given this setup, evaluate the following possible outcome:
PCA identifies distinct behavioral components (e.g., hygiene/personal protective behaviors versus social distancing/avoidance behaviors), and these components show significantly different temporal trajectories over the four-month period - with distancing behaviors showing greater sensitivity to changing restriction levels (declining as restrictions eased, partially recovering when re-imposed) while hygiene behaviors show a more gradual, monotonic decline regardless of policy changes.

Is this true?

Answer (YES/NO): NO